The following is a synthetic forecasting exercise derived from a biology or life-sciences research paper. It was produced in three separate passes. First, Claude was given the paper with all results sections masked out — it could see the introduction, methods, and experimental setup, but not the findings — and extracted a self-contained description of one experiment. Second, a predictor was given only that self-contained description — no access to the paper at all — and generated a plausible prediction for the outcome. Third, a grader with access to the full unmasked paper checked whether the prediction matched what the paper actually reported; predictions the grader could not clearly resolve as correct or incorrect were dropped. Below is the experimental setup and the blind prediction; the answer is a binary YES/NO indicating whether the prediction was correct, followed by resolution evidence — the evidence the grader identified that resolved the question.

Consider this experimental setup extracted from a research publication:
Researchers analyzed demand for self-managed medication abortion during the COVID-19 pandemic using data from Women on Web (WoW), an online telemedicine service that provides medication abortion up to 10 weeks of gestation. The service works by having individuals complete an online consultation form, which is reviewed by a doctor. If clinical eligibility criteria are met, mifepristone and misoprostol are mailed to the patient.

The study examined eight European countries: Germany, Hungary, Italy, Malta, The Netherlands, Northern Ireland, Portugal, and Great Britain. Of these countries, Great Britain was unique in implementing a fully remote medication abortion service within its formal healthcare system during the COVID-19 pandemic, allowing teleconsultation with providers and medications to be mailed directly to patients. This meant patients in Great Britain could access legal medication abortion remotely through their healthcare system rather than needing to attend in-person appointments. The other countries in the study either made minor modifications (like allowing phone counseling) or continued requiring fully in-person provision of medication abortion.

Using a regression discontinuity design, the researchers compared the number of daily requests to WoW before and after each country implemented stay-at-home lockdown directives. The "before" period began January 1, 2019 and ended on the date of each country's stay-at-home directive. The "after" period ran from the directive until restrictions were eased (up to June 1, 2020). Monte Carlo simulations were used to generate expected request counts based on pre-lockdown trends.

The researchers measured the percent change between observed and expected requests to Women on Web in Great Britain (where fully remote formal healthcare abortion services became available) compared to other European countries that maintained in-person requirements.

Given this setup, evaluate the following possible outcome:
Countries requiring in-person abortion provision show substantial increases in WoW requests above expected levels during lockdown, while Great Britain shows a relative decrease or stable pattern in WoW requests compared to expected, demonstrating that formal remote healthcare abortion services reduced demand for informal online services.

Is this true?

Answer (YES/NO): YES